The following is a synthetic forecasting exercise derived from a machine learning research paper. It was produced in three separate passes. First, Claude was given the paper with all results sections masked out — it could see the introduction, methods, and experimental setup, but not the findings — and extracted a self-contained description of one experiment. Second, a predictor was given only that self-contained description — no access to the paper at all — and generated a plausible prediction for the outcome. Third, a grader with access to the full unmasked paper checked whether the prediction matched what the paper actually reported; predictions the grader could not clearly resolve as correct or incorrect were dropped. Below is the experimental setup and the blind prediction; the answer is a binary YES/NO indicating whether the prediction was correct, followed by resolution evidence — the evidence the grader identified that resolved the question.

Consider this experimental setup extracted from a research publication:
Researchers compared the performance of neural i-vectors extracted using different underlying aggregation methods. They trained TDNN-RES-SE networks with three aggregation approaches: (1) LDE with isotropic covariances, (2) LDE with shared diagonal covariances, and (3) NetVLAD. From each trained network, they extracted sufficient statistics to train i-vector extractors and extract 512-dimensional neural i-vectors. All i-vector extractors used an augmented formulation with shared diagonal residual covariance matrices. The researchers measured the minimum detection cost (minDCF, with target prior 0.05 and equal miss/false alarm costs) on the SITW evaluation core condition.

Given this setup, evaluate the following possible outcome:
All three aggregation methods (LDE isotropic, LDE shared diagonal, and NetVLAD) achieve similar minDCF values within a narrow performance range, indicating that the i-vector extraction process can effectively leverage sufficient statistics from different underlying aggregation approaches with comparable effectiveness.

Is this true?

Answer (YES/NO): YES